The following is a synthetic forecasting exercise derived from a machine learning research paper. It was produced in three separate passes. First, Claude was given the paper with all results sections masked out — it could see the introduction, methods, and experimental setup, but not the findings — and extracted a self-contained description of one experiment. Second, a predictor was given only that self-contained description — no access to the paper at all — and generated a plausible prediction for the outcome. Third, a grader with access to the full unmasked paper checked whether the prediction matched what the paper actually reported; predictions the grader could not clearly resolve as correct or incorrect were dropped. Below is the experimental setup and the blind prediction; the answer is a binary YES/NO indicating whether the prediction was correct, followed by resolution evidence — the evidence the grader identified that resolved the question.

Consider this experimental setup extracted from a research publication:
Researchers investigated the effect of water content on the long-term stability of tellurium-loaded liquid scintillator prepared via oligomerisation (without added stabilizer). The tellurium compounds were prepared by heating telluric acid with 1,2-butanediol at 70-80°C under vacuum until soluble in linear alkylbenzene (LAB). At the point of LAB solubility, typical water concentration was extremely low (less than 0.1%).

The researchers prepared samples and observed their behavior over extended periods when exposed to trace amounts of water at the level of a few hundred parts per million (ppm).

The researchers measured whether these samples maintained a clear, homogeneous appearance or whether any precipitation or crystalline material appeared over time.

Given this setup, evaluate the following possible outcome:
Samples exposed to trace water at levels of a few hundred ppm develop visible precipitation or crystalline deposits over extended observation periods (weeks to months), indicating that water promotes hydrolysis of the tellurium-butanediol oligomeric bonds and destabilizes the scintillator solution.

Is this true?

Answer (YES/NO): YES